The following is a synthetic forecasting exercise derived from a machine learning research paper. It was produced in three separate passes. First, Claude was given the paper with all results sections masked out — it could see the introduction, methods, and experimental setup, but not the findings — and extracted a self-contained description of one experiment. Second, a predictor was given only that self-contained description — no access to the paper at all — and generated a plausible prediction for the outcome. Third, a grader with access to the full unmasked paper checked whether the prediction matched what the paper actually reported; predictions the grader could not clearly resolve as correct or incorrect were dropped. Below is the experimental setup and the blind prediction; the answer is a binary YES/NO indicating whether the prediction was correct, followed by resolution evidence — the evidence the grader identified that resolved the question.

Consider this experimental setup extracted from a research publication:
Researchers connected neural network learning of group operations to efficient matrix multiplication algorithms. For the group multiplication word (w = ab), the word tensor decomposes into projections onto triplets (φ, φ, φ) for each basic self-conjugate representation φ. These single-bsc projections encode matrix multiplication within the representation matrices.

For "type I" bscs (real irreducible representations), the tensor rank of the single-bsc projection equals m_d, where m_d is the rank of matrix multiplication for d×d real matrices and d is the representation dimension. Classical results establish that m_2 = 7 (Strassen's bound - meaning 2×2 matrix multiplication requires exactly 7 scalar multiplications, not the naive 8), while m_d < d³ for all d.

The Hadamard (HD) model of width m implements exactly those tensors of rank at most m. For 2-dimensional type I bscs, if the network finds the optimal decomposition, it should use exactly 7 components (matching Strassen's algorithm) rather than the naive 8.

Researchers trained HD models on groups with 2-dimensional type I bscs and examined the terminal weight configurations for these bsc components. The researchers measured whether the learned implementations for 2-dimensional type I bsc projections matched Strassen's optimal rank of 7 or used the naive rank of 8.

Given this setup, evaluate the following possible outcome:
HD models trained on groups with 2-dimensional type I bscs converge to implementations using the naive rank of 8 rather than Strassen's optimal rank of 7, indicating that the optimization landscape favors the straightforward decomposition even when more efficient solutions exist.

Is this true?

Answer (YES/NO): NO